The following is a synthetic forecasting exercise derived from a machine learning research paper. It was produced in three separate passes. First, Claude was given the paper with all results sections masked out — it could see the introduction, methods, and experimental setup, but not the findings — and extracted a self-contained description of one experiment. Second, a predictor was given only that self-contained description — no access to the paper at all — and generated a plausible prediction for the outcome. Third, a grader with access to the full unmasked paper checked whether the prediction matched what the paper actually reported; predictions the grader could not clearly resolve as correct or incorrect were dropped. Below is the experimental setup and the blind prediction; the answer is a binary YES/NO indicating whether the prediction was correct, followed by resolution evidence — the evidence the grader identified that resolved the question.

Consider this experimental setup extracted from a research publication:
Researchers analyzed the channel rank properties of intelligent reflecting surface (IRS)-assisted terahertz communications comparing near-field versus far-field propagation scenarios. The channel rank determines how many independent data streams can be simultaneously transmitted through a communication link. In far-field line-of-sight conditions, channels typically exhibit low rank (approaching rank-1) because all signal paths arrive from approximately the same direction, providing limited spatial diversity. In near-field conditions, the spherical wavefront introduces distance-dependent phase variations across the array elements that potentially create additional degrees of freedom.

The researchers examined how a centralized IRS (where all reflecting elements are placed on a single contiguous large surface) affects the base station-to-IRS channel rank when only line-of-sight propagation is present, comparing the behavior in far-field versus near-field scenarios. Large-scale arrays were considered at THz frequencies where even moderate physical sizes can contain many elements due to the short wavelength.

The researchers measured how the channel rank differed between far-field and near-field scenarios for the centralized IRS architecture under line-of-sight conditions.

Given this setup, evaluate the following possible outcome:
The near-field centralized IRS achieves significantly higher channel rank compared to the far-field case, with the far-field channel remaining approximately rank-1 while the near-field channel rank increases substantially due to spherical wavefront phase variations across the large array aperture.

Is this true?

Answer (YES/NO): YES